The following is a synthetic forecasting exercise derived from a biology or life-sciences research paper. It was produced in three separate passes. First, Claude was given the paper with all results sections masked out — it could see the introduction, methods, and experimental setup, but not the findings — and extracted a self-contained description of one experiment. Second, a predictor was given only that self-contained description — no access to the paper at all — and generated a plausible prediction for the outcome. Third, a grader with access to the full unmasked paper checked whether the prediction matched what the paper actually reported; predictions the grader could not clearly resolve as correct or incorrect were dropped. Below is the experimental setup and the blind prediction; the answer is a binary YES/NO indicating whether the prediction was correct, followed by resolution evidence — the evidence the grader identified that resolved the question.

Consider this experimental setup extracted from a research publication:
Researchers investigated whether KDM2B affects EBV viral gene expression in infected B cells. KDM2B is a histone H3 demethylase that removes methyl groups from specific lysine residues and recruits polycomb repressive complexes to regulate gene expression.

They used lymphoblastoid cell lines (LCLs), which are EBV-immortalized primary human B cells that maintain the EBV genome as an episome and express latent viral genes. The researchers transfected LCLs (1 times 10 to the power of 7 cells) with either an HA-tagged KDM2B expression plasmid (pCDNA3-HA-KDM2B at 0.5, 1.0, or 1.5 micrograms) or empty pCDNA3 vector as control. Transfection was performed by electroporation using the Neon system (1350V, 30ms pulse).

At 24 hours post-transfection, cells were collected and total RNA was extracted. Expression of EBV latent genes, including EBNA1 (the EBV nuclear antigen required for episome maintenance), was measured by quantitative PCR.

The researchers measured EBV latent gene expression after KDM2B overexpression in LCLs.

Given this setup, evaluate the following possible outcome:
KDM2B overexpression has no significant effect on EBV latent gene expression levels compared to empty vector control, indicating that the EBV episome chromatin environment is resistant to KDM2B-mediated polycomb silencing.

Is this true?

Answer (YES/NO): NO